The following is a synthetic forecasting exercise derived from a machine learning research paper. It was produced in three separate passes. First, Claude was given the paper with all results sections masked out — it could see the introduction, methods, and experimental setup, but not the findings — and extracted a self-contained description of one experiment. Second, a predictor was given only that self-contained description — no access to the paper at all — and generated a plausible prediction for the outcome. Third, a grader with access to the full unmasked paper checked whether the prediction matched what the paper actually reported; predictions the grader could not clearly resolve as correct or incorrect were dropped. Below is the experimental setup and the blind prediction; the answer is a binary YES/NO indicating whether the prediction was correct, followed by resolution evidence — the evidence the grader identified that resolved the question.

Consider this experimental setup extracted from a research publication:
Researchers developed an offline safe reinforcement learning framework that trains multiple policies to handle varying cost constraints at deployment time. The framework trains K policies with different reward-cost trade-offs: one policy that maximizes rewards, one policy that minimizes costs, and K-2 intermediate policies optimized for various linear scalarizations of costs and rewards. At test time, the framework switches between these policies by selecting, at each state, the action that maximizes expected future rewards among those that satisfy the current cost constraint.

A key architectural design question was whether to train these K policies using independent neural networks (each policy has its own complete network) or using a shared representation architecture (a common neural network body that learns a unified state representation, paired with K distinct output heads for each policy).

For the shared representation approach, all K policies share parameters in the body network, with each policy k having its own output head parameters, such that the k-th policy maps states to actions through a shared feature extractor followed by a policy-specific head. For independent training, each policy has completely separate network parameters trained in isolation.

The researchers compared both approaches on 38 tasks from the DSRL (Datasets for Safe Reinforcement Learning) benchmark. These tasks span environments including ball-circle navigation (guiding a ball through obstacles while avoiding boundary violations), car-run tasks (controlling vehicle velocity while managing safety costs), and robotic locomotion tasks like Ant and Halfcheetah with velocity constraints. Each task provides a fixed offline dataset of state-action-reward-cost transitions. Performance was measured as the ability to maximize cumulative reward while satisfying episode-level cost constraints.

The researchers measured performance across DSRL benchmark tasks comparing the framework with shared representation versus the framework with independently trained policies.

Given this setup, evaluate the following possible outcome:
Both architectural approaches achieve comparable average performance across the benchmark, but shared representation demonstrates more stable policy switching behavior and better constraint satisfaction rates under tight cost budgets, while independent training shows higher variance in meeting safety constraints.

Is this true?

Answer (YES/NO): NO